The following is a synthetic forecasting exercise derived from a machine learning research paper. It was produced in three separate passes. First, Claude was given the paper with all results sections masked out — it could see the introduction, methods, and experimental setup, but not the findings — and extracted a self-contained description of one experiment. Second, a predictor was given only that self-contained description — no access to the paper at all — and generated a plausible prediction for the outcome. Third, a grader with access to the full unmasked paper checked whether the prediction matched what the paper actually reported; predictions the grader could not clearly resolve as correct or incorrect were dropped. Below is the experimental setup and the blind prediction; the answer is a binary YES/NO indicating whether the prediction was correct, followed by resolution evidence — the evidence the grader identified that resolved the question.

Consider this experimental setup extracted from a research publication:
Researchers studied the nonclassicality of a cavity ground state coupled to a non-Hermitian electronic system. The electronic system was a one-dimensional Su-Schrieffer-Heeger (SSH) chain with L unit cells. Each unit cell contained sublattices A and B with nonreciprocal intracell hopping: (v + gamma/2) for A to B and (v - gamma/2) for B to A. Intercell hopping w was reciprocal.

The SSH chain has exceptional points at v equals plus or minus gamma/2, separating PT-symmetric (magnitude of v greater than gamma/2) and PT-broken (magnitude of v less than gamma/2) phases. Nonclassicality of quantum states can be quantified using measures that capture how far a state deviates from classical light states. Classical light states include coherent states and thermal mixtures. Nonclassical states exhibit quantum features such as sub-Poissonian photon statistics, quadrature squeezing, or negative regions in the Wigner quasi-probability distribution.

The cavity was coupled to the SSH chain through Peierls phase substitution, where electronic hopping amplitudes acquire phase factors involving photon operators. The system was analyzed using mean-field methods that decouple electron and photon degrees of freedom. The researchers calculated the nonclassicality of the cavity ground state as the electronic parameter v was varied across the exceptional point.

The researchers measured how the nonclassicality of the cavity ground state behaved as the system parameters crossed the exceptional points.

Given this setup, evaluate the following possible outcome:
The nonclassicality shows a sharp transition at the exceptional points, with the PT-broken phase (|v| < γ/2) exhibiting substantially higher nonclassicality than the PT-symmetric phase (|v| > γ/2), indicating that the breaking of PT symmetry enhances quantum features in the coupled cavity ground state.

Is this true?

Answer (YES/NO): YES